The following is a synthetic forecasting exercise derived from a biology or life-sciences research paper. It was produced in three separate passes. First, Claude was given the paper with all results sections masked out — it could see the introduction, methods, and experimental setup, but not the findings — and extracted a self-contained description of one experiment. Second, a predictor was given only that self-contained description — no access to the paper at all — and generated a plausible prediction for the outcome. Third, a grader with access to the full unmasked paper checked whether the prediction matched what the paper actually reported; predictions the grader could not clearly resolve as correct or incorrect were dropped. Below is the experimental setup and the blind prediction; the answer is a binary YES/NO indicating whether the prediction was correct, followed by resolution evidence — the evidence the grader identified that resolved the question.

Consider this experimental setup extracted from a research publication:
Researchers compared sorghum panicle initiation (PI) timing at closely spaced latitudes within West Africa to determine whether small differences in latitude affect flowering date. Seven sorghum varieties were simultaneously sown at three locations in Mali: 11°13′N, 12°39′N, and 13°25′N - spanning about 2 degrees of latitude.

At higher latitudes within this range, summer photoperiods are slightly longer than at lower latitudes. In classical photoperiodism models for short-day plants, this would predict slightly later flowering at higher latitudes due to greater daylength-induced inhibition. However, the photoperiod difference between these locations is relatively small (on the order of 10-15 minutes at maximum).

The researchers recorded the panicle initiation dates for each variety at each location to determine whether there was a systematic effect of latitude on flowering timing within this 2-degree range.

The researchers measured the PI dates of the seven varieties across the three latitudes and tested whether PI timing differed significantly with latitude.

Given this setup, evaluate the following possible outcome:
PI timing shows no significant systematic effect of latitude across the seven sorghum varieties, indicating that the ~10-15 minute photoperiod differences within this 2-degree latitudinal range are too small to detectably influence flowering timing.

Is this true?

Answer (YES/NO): NO